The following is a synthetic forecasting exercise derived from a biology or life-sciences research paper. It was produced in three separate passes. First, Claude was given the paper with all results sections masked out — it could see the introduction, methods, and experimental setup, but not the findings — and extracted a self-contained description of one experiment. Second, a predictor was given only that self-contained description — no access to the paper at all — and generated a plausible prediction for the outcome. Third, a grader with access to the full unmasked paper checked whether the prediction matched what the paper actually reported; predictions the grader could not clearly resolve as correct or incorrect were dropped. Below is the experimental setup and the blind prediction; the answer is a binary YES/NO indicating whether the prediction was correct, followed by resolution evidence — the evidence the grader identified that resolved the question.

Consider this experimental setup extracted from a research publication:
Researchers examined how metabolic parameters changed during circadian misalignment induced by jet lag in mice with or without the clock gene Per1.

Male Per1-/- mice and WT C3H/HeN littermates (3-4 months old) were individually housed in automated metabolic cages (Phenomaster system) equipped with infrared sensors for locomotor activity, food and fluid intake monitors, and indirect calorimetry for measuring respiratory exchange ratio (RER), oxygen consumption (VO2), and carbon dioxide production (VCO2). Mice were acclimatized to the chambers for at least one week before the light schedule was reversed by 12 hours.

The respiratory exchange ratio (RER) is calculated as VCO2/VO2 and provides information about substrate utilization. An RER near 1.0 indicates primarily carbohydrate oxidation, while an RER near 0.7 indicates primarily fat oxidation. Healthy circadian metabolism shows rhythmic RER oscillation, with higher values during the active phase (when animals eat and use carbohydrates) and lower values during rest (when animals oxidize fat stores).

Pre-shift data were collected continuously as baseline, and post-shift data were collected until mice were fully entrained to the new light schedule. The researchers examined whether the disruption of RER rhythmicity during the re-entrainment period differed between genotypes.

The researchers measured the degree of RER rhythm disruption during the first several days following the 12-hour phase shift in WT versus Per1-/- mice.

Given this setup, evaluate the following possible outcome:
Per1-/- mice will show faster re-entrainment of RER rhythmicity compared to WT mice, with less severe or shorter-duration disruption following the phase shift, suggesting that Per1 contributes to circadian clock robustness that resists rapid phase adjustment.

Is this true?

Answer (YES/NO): YES